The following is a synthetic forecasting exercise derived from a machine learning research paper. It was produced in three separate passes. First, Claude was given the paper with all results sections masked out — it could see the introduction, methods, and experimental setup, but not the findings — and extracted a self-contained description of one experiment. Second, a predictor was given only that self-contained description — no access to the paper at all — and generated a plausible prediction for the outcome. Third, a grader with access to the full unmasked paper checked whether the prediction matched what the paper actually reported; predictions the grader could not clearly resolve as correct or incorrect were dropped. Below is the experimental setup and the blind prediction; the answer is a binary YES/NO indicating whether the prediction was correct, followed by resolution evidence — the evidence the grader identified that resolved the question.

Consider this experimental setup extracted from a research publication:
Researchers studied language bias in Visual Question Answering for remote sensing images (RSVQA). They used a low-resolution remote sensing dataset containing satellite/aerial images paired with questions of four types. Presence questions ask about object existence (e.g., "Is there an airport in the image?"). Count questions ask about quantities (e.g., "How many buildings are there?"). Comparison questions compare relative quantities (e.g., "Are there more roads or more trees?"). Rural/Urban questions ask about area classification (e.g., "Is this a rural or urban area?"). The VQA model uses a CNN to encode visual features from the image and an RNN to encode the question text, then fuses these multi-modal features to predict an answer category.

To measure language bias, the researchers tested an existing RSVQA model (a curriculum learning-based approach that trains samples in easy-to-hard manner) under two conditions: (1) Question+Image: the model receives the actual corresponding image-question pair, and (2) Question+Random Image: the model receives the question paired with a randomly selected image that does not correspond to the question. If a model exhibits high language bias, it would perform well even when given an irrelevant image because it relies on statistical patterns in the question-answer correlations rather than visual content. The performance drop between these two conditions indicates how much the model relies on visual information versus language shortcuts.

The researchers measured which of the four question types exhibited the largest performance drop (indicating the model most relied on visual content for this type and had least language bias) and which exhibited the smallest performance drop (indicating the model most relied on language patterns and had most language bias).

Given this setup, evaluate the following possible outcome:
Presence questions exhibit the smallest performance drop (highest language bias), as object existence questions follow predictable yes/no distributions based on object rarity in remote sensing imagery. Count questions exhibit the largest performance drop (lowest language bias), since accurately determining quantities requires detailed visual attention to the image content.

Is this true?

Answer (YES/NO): NO